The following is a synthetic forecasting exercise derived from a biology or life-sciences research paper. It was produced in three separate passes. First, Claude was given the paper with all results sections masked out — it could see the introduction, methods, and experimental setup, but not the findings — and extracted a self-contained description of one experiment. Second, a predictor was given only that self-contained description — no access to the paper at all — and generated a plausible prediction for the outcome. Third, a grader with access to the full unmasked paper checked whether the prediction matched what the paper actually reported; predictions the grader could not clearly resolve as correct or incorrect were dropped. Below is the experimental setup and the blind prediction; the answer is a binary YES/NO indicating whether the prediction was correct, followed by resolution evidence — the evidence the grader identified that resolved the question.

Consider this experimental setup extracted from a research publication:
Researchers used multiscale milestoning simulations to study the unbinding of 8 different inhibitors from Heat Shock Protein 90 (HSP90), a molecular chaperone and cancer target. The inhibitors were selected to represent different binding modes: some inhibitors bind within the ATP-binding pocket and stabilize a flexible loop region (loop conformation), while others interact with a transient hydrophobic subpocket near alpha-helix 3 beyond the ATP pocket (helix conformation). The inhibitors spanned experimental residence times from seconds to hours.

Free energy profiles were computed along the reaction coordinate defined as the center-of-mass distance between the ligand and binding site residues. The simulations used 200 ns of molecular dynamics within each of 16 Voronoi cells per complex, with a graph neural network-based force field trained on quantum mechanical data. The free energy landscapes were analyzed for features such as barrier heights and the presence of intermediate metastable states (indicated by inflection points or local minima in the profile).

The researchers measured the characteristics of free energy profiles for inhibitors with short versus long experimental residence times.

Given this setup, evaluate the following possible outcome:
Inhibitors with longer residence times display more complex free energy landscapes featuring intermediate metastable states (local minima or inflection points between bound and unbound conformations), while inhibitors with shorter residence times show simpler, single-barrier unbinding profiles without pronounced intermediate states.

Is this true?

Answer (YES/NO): YES